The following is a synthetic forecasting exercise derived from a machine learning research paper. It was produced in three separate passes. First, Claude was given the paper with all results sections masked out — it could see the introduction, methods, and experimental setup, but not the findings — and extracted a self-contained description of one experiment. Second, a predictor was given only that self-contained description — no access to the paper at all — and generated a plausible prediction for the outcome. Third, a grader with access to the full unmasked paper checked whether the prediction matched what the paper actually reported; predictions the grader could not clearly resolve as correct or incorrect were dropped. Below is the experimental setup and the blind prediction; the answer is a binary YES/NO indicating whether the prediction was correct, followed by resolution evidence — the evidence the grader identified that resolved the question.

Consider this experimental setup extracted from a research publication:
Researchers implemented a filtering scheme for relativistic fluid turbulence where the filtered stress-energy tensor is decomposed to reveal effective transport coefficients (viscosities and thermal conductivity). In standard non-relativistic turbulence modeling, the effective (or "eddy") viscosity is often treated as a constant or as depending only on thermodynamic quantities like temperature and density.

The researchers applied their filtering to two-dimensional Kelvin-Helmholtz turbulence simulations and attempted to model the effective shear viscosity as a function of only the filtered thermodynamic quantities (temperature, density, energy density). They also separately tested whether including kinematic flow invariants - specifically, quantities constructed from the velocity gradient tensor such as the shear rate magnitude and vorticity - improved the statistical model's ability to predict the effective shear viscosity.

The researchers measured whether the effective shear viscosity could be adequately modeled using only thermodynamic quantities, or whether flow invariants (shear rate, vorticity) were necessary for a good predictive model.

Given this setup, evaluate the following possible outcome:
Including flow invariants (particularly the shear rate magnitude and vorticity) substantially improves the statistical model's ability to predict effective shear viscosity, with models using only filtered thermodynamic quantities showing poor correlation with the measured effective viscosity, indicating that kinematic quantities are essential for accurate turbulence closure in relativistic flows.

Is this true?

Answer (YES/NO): YES